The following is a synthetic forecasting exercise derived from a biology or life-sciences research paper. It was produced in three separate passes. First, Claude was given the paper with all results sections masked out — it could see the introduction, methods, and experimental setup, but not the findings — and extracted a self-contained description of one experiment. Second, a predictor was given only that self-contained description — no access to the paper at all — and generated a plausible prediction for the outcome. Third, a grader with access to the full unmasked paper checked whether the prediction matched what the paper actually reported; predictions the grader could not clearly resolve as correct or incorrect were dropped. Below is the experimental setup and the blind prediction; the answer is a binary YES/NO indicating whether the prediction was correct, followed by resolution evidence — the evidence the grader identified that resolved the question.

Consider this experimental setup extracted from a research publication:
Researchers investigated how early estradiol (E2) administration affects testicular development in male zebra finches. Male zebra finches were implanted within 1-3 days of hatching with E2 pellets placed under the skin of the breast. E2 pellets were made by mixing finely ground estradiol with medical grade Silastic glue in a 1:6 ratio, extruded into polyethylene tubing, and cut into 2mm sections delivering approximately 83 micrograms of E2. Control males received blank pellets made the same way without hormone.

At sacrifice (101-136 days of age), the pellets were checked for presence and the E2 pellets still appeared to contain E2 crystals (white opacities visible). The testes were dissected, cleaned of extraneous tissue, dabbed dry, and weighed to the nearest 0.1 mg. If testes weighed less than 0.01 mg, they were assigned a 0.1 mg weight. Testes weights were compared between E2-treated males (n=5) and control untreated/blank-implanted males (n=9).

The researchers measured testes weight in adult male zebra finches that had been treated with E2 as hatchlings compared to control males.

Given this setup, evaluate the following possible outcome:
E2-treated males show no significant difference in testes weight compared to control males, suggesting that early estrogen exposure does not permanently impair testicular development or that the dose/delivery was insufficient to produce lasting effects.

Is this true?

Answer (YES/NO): NO